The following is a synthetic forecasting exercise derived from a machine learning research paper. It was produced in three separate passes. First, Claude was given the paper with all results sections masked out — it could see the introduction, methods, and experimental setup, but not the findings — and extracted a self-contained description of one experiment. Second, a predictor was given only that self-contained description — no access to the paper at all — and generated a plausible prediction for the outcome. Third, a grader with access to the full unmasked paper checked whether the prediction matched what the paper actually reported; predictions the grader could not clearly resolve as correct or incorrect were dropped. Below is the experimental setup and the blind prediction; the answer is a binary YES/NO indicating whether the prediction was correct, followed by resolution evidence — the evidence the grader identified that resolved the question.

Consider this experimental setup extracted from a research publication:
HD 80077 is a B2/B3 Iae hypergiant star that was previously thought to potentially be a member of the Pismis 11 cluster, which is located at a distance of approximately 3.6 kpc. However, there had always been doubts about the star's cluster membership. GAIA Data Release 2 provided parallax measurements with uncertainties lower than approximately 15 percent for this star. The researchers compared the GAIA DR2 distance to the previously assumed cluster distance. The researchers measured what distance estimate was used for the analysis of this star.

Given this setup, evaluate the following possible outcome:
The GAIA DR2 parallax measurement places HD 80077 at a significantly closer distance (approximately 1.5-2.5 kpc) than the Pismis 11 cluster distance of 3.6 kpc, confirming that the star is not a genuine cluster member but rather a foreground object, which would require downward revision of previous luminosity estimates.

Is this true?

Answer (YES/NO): NO